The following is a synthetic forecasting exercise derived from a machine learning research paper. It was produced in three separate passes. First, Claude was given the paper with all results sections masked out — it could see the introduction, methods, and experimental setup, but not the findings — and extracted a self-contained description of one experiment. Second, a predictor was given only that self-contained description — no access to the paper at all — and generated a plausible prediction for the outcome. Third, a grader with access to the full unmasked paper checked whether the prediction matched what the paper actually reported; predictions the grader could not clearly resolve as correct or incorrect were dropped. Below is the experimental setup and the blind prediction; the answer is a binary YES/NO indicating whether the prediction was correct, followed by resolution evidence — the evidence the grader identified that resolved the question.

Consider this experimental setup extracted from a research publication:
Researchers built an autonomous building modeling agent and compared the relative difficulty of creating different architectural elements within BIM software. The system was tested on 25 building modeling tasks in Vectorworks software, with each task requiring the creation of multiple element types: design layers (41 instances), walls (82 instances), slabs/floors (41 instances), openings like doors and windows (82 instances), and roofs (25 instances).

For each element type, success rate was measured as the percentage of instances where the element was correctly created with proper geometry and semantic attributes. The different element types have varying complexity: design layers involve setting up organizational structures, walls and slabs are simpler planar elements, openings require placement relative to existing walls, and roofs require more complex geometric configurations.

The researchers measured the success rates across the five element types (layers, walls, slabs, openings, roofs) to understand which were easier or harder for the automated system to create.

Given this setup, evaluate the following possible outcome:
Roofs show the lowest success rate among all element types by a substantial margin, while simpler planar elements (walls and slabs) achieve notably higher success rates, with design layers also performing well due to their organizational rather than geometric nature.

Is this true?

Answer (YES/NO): NO